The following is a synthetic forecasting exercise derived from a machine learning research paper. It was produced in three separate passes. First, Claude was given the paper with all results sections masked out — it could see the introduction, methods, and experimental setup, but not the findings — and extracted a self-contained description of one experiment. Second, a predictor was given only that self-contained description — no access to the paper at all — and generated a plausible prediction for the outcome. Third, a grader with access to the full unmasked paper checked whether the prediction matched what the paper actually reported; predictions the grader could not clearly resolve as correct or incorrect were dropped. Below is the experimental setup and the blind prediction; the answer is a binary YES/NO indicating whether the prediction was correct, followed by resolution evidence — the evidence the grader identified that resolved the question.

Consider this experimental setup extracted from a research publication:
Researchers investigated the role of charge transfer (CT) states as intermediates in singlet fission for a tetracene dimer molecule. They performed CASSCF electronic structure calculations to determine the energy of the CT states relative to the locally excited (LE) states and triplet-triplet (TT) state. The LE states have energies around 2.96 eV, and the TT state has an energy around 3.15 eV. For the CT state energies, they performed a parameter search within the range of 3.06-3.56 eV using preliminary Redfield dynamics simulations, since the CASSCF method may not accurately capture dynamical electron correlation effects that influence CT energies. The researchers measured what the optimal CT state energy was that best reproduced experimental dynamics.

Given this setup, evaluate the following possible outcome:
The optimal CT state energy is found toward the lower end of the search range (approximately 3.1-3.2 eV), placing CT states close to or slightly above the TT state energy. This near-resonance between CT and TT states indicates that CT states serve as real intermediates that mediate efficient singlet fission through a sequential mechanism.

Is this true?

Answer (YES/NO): NO